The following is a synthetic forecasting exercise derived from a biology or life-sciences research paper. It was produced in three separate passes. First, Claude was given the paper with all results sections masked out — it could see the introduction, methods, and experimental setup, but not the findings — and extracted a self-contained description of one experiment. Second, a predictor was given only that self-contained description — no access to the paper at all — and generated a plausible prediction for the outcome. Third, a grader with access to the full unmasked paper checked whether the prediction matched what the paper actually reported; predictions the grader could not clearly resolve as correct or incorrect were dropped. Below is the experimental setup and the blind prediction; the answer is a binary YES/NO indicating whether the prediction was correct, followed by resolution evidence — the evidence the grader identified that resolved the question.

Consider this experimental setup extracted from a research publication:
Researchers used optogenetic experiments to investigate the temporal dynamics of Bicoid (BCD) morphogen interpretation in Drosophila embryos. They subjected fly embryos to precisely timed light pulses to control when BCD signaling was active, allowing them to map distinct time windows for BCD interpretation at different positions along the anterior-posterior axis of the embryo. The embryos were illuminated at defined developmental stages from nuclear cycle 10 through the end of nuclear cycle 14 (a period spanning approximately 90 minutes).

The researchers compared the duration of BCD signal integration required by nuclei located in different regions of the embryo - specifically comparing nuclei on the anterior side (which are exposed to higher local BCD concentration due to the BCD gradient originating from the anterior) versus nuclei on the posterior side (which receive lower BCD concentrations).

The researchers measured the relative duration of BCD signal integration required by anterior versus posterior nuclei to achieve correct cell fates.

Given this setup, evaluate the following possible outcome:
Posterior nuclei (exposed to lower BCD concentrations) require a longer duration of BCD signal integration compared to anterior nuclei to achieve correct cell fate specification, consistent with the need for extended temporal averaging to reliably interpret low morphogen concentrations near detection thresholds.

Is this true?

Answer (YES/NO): NO